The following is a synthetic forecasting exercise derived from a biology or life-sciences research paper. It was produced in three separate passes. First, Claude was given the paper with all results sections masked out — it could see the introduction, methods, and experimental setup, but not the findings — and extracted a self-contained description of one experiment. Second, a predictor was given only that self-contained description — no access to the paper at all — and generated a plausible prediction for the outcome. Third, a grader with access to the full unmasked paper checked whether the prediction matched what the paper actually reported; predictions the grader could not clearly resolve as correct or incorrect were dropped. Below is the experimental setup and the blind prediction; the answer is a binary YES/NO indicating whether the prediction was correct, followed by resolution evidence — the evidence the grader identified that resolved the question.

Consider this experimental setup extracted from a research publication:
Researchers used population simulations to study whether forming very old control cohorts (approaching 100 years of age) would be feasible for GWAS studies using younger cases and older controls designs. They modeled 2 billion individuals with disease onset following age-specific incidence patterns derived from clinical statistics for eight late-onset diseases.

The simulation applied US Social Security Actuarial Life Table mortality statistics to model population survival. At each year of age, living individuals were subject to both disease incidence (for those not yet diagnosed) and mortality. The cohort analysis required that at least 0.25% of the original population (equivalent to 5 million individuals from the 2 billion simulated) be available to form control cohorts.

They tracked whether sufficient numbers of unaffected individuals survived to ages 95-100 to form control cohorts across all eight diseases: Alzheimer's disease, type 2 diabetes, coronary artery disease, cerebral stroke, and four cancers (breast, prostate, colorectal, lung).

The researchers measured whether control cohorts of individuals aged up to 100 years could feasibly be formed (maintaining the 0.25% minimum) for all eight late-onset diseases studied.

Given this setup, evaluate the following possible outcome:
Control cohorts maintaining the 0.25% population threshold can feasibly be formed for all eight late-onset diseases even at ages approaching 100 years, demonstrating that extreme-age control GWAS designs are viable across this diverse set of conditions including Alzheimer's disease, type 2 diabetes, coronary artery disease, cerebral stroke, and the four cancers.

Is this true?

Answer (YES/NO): YES